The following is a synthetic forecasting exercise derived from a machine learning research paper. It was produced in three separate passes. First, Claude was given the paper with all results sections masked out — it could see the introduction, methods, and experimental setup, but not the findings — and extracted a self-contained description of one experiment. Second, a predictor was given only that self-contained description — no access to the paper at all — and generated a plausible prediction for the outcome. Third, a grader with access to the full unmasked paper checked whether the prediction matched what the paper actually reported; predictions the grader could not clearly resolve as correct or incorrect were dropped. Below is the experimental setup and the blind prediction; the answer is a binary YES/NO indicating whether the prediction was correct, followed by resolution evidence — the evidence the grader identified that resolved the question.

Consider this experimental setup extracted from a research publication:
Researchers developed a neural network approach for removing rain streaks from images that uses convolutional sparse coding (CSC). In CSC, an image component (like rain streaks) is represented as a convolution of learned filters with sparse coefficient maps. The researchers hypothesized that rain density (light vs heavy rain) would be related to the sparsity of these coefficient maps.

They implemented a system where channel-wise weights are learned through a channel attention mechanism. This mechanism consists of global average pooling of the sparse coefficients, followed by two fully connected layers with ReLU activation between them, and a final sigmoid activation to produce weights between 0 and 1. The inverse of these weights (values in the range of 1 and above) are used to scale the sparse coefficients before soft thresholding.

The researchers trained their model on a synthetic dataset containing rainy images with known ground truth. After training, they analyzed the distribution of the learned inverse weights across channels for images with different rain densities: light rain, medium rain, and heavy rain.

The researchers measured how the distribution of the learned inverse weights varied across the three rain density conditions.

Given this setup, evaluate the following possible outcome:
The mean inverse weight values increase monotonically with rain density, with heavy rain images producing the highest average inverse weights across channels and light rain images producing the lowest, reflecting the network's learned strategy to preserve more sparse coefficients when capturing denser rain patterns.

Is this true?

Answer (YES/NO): YES